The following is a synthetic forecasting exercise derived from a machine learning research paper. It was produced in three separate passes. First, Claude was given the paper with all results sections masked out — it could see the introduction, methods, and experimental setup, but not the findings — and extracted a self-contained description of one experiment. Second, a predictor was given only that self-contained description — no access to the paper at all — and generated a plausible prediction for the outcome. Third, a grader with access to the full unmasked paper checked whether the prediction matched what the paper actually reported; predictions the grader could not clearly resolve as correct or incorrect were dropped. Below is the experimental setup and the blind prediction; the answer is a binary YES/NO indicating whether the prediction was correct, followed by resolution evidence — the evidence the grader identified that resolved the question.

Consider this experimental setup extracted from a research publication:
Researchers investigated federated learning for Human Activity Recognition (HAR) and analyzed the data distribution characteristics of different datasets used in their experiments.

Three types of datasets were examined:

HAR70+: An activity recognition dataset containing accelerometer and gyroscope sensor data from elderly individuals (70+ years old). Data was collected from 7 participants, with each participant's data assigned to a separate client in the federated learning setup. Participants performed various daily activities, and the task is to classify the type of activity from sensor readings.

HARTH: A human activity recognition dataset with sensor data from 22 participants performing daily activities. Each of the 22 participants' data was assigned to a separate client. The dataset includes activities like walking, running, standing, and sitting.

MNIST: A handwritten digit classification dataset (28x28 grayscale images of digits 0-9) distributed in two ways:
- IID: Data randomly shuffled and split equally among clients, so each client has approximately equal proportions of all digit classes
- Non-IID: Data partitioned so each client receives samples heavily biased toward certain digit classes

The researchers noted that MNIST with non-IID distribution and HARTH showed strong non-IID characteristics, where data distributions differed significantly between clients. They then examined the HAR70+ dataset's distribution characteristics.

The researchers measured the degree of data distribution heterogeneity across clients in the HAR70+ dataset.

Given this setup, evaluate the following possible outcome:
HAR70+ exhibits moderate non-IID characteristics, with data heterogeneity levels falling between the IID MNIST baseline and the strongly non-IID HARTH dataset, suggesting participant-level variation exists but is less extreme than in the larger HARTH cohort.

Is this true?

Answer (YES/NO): YES